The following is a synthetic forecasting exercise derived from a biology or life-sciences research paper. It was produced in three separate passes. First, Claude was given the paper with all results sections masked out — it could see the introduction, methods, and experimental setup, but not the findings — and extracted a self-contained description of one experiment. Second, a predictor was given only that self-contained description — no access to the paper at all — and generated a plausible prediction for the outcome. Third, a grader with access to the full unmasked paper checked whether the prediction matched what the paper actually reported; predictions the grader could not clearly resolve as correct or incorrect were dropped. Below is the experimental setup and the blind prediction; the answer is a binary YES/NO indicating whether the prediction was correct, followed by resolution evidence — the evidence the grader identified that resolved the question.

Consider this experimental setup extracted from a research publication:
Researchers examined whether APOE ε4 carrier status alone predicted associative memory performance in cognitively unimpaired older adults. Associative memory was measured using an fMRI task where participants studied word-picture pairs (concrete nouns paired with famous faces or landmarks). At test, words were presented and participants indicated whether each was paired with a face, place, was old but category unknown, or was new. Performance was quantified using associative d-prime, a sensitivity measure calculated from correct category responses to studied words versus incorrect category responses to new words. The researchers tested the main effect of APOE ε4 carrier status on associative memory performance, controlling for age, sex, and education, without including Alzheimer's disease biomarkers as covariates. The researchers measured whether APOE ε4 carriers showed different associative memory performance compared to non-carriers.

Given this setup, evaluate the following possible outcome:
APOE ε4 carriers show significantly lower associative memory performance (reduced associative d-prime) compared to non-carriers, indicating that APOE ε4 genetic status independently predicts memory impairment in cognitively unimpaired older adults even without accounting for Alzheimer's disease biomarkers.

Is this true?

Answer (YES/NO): YES